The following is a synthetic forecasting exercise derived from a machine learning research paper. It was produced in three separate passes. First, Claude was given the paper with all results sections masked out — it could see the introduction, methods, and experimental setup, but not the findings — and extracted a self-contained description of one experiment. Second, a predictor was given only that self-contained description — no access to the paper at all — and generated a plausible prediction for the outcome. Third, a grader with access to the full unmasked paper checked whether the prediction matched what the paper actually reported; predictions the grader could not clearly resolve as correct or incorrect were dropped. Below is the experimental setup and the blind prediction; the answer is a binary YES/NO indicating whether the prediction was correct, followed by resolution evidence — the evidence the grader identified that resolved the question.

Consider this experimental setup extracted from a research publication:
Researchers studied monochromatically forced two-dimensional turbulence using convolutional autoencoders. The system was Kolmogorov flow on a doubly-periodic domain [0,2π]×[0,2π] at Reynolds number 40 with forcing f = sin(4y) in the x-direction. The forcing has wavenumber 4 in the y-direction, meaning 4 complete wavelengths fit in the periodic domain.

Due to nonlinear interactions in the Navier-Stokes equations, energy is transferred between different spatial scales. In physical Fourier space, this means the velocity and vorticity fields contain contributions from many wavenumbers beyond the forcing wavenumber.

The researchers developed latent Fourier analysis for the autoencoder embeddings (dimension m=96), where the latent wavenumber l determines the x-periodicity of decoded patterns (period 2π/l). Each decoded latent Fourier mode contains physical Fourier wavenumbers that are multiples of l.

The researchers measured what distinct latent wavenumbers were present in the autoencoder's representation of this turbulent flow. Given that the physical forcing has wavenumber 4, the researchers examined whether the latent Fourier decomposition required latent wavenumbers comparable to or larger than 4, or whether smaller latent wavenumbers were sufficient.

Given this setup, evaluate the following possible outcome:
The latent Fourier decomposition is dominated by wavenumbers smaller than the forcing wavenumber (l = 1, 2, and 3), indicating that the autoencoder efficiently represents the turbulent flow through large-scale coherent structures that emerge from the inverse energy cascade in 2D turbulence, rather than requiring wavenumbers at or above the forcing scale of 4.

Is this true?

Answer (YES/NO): YES